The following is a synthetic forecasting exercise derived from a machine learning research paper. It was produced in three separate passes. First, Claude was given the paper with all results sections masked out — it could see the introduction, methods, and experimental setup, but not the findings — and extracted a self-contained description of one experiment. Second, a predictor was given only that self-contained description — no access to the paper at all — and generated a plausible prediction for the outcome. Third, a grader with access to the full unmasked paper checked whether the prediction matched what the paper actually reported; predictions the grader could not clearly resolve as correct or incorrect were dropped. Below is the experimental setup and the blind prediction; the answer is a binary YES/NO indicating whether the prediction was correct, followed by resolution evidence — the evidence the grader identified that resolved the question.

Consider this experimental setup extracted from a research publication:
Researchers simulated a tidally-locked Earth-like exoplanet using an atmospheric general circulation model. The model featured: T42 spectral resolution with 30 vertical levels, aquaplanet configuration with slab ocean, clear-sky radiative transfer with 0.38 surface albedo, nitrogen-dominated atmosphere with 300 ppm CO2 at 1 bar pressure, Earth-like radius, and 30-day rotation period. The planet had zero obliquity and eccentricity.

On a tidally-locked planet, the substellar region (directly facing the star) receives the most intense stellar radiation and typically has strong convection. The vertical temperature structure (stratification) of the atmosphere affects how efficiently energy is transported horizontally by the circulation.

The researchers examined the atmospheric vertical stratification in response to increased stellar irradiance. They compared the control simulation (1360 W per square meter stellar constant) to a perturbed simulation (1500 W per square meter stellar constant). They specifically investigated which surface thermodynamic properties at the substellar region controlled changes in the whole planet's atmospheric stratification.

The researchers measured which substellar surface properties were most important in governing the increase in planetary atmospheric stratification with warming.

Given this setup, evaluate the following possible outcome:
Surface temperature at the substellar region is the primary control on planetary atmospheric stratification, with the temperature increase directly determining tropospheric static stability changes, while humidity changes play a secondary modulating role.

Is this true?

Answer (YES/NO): NO